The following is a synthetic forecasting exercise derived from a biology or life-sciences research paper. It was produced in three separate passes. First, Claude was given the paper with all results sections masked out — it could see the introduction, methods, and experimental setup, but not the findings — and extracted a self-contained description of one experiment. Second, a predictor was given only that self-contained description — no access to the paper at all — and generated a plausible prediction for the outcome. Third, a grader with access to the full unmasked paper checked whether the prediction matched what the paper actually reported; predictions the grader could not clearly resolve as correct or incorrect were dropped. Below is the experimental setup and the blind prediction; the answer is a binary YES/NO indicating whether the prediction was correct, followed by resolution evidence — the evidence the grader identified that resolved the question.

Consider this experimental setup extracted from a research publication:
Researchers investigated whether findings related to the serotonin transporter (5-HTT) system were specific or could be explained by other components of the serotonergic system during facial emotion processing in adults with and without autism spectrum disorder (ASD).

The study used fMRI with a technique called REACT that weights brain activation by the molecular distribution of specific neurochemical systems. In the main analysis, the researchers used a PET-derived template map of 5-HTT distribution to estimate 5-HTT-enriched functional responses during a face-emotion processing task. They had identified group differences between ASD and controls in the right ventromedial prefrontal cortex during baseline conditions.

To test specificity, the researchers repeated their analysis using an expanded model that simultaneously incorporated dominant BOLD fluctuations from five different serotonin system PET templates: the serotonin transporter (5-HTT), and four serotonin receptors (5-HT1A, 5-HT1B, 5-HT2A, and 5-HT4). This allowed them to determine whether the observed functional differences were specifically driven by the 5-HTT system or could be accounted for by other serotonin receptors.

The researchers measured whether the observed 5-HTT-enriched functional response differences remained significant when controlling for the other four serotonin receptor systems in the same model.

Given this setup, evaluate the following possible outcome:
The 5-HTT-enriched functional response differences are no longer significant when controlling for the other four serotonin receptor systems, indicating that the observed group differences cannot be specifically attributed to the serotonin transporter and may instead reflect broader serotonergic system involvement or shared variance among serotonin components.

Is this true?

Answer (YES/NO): NO